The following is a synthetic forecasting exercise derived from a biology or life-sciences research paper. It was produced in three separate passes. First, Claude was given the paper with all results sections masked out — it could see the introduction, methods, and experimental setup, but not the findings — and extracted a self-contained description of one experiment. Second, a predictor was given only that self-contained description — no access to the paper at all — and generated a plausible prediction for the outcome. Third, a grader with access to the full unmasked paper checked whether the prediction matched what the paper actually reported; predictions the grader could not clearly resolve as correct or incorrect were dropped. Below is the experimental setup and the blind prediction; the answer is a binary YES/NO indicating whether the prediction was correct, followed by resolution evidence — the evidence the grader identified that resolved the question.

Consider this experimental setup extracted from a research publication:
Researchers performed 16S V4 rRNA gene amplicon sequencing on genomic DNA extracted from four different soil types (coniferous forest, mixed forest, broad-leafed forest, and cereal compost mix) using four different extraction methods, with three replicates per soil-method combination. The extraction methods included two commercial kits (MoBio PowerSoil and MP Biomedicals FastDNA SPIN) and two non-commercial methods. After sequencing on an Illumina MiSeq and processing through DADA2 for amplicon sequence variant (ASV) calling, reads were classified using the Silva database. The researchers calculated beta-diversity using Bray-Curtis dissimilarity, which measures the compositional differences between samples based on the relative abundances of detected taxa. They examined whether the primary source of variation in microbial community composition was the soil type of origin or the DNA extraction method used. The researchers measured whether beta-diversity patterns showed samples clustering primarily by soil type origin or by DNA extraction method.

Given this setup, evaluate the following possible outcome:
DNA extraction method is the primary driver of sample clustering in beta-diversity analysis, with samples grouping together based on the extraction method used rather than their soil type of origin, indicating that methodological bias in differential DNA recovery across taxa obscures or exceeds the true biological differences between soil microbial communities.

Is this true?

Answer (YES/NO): NO